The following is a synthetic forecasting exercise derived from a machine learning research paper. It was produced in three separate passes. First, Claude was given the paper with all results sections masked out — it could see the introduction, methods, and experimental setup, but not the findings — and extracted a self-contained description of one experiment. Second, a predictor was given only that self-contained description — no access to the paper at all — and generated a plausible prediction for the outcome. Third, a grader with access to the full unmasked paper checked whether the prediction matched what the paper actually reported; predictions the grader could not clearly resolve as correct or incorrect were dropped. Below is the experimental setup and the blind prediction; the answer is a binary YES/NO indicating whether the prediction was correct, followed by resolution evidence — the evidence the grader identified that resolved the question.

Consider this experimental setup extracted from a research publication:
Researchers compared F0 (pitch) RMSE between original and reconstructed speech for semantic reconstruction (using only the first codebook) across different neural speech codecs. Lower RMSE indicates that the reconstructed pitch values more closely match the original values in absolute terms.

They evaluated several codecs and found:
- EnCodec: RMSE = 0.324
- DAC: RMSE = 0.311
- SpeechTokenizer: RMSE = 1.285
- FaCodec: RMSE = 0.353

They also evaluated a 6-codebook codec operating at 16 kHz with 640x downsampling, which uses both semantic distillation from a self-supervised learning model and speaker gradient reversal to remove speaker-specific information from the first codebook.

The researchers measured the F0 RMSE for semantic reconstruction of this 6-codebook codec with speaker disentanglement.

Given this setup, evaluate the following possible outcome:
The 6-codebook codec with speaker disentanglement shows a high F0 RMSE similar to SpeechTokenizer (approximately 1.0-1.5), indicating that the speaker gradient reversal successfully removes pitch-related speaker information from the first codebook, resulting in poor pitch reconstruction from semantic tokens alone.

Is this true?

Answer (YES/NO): NO